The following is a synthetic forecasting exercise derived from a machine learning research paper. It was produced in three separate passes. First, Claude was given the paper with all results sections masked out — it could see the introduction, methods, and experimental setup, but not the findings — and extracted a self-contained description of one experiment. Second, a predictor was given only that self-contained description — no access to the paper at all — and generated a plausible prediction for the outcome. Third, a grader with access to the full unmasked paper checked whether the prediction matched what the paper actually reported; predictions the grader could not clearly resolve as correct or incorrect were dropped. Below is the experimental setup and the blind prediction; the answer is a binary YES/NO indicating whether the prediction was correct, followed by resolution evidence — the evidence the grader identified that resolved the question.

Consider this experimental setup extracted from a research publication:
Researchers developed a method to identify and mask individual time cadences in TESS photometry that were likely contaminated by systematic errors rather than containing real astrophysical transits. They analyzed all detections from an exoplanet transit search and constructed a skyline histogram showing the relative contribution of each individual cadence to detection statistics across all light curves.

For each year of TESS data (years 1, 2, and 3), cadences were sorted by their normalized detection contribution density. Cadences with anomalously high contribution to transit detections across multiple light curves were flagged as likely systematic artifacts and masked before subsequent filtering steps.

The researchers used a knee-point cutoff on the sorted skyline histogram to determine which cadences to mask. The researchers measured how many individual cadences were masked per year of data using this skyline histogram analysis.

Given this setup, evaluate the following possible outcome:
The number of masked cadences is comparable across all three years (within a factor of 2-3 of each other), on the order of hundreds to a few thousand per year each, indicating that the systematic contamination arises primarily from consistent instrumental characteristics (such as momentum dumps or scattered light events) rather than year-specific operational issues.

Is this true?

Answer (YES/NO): NO